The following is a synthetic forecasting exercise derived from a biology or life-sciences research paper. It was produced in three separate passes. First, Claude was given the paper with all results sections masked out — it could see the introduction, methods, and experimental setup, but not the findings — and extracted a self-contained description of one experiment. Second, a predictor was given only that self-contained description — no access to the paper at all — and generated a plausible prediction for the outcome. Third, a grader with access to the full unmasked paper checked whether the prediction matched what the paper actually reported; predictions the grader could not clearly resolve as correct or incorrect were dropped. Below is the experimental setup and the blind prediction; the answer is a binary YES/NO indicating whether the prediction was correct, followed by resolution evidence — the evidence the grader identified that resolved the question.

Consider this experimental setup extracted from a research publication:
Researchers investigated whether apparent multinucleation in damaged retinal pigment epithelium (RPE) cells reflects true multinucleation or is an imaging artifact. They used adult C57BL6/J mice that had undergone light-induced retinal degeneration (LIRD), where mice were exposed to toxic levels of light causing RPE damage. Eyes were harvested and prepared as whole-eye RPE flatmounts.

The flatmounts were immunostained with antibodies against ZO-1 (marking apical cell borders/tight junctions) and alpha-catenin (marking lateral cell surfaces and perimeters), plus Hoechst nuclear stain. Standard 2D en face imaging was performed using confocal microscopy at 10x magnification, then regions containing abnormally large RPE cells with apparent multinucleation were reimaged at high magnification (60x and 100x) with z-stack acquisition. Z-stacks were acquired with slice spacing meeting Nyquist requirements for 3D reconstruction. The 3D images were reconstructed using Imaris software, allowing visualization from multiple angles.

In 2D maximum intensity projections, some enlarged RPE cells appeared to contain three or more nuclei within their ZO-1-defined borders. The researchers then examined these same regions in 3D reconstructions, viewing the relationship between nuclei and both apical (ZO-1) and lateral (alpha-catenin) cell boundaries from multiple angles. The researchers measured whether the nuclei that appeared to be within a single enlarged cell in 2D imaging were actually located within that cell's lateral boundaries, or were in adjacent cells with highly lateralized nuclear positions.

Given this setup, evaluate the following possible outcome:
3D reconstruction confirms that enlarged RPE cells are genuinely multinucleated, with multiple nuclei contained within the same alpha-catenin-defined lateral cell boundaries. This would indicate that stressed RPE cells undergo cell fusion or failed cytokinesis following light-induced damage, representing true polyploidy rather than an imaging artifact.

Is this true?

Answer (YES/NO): NO